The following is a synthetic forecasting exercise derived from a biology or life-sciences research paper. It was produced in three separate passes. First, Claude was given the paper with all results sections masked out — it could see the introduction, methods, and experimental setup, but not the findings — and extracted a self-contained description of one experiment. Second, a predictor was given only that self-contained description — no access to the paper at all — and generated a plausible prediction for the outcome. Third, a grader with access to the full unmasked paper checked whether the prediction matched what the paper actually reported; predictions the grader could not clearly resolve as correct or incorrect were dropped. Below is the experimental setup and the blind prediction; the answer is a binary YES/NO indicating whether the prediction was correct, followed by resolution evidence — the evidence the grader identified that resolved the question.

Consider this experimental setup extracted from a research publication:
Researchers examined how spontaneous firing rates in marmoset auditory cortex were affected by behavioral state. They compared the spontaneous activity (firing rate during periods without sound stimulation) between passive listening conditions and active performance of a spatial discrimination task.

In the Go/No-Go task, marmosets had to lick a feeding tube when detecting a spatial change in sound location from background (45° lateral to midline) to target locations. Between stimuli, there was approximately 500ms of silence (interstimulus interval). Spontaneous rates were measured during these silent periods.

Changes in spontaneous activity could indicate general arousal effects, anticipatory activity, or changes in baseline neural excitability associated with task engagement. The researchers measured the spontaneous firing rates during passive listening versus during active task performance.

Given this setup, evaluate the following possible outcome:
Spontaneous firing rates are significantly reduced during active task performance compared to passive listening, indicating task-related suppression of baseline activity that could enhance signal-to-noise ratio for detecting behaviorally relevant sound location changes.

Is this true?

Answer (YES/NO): NO